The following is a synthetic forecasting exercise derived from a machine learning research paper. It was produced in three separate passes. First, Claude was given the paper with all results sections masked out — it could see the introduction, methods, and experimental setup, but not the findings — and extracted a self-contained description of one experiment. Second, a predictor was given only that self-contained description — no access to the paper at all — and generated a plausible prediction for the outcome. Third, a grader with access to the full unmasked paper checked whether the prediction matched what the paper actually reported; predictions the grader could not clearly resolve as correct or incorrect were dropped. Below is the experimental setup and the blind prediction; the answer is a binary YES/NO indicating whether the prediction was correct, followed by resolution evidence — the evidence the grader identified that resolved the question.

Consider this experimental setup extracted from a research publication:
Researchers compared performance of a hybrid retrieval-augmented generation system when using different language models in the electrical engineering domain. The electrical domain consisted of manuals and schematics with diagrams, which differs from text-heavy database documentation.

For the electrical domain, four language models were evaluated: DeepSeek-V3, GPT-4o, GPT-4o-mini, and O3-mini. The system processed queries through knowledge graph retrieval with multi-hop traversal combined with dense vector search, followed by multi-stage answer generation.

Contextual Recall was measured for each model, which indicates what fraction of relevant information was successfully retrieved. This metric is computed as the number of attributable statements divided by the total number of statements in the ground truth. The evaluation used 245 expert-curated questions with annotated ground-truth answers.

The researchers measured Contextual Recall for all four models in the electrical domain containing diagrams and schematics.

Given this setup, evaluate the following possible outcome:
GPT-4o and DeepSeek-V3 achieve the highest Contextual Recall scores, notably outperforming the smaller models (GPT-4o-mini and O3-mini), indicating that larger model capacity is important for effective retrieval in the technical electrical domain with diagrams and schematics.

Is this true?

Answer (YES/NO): NO